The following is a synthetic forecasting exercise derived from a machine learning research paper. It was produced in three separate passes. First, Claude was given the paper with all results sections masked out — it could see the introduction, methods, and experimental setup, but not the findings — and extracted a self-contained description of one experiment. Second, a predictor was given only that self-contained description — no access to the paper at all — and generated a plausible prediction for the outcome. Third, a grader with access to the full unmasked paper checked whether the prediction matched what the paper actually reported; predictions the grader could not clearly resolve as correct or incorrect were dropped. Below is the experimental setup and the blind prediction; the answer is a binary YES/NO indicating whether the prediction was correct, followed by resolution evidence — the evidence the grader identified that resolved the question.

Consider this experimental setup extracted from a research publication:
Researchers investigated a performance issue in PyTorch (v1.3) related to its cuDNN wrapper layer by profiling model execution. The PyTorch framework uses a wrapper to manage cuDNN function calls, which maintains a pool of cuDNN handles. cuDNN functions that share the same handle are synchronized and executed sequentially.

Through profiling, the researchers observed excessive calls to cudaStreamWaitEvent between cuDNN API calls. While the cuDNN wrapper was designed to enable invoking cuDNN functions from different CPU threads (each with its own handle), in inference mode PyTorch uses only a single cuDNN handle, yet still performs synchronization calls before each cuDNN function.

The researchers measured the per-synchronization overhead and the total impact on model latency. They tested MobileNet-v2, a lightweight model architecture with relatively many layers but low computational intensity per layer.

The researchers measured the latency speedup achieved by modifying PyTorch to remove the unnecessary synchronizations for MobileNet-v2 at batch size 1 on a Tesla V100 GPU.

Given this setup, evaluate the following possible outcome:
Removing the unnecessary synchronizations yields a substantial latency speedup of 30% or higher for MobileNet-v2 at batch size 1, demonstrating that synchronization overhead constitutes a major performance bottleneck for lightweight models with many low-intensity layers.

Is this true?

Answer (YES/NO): YES